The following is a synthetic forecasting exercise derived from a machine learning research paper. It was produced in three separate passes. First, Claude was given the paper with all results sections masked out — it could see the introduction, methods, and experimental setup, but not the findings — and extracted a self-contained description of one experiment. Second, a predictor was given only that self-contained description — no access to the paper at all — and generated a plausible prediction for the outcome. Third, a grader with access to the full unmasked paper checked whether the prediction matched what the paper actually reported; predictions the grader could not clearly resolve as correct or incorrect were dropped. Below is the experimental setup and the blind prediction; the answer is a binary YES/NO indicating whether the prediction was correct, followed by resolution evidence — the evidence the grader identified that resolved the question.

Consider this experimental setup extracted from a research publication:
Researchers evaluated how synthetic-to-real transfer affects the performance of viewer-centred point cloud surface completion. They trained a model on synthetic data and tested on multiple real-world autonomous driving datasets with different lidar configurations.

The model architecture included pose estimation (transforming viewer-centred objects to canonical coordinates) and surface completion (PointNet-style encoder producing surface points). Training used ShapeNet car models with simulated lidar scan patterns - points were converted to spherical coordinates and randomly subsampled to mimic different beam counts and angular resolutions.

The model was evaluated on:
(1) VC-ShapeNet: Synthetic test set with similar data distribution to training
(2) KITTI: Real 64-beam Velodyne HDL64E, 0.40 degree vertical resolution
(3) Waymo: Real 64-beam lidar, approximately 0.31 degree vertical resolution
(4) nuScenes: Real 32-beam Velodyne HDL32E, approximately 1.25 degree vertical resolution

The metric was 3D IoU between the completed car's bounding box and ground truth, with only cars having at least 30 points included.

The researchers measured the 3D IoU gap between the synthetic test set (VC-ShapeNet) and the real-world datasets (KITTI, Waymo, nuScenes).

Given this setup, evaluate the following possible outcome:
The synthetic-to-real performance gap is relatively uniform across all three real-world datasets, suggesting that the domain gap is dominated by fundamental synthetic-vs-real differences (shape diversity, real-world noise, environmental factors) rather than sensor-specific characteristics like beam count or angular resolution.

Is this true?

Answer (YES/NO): NO